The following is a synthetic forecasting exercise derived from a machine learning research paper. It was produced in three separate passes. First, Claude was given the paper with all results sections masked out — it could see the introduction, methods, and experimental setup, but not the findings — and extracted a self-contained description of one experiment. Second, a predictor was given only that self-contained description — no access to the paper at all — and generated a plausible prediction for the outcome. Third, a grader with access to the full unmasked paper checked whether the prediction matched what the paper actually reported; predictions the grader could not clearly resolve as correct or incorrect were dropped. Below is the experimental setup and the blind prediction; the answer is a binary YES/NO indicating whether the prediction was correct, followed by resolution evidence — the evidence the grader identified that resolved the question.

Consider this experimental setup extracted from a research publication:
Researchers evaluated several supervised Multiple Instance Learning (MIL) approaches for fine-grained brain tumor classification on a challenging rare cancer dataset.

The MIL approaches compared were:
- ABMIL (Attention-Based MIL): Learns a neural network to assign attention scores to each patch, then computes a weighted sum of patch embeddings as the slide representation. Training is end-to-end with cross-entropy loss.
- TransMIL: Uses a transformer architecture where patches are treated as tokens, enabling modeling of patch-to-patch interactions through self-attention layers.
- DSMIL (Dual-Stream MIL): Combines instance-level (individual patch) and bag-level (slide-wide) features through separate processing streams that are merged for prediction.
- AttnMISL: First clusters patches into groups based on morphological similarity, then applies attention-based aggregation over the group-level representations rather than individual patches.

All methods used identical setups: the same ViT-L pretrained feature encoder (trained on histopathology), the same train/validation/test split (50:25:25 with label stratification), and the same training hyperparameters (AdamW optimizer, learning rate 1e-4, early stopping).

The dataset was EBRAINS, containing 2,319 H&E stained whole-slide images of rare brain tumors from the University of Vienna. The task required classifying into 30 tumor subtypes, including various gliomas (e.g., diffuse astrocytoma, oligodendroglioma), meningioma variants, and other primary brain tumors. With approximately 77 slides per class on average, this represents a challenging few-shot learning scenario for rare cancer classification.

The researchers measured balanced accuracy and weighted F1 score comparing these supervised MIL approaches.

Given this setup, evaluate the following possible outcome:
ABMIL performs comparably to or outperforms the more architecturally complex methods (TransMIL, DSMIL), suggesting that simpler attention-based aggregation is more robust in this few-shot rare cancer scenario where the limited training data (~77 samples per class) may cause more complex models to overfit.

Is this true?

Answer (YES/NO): NO